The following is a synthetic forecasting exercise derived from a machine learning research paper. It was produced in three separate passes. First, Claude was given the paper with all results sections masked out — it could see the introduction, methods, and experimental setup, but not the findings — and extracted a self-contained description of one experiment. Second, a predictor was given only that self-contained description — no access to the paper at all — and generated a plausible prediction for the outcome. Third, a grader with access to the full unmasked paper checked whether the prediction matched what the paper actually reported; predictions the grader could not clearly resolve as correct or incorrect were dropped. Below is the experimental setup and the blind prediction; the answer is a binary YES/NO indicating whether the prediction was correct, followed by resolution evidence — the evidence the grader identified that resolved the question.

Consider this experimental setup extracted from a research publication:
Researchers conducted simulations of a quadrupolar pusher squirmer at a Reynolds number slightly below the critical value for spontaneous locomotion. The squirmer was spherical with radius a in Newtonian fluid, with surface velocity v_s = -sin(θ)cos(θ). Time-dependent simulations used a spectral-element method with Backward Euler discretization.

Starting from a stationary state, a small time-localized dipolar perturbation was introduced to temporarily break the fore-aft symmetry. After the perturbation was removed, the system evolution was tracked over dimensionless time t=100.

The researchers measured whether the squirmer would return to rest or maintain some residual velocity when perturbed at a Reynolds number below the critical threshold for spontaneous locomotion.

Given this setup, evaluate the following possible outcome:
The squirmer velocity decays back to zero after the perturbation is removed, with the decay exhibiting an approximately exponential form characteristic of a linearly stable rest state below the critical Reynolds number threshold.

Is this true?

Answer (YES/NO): YES